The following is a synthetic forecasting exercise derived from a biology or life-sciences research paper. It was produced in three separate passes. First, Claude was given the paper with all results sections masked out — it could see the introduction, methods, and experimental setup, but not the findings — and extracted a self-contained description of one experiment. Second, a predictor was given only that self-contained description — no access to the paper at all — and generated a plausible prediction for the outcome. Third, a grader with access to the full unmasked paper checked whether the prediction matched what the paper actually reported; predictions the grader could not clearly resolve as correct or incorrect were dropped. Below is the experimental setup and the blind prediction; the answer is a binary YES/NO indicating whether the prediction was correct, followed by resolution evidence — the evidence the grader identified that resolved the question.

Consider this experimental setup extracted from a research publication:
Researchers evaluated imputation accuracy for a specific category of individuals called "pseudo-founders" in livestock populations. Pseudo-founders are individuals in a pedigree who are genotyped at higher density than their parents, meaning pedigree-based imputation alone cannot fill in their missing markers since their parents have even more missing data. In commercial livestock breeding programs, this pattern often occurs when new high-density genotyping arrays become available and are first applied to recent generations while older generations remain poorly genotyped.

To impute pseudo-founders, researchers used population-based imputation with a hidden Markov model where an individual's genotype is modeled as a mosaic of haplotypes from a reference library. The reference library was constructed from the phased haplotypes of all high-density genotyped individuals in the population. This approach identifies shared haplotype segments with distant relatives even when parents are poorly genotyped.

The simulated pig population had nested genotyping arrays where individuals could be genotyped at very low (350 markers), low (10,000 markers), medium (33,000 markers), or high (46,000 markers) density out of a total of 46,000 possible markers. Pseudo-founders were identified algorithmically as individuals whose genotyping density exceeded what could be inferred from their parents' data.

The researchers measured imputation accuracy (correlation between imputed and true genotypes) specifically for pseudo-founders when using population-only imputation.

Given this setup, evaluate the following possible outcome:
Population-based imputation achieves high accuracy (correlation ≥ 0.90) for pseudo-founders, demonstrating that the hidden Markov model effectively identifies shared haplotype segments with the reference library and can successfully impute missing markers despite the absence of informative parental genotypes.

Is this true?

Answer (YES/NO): NO